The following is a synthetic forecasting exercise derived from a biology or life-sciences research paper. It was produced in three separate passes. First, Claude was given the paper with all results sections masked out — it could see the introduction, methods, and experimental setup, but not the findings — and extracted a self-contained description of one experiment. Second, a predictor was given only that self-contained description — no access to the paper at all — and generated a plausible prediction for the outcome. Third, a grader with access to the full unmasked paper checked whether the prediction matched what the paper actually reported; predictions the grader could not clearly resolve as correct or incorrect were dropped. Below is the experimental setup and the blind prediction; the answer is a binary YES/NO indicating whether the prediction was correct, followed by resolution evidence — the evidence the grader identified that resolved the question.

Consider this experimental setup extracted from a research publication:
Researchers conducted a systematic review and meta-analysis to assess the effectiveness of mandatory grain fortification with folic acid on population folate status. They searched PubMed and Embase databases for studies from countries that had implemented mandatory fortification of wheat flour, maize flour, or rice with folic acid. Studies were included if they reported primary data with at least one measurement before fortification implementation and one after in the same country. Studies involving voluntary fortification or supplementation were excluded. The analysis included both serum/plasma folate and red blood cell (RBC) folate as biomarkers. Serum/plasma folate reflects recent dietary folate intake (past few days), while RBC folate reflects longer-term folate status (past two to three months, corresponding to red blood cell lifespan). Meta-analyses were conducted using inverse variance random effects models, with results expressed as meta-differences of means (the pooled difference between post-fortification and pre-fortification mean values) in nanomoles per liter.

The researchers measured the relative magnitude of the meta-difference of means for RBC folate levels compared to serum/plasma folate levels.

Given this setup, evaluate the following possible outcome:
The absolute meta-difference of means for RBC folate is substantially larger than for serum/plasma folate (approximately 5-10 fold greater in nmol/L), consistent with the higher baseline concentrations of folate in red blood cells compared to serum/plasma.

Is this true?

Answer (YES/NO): NO